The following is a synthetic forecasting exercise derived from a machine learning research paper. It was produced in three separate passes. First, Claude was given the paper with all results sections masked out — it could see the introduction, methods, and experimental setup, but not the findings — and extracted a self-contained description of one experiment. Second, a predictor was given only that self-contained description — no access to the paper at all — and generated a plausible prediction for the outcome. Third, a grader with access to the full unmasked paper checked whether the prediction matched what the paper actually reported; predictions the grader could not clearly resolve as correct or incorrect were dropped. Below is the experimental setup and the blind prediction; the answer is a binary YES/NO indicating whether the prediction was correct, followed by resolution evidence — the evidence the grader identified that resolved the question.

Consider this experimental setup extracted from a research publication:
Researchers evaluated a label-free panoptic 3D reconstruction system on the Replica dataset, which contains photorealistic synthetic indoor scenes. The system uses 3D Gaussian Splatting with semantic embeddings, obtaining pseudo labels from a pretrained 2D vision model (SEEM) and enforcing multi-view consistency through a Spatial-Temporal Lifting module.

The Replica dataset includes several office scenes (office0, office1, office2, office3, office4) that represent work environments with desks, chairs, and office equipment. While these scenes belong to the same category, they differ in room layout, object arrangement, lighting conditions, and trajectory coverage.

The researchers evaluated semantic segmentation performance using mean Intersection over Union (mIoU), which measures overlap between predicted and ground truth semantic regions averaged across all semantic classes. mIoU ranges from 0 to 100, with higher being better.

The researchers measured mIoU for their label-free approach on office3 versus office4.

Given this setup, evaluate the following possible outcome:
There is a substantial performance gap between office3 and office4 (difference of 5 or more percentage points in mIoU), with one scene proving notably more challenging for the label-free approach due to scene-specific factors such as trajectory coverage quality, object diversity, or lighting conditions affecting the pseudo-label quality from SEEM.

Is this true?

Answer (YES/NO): YES